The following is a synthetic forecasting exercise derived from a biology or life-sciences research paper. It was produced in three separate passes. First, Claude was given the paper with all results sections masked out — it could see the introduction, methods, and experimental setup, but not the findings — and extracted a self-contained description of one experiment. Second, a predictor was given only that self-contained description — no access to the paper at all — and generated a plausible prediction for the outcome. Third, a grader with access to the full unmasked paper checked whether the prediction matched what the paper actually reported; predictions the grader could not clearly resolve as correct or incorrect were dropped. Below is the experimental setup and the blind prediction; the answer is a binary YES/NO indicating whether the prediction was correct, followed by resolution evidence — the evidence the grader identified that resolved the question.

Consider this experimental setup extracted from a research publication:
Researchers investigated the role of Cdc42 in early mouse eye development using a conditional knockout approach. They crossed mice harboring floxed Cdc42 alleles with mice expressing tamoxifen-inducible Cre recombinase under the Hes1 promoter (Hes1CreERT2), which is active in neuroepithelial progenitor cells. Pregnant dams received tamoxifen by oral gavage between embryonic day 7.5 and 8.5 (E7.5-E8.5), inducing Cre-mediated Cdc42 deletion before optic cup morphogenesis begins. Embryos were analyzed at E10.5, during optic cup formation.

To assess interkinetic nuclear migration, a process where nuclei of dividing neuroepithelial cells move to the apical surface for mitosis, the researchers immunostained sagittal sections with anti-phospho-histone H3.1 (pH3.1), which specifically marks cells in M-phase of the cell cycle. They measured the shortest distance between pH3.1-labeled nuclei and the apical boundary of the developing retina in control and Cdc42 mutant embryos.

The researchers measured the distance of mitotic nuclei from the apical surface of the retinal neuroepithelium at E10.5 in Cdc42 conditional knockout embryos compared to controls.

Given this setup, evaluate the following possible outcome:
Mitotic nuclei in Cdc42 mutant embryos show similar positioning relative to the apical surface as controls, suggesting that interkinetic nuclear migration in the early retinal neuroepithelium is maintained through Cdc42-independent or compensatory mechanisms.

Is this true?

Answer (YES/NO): NO